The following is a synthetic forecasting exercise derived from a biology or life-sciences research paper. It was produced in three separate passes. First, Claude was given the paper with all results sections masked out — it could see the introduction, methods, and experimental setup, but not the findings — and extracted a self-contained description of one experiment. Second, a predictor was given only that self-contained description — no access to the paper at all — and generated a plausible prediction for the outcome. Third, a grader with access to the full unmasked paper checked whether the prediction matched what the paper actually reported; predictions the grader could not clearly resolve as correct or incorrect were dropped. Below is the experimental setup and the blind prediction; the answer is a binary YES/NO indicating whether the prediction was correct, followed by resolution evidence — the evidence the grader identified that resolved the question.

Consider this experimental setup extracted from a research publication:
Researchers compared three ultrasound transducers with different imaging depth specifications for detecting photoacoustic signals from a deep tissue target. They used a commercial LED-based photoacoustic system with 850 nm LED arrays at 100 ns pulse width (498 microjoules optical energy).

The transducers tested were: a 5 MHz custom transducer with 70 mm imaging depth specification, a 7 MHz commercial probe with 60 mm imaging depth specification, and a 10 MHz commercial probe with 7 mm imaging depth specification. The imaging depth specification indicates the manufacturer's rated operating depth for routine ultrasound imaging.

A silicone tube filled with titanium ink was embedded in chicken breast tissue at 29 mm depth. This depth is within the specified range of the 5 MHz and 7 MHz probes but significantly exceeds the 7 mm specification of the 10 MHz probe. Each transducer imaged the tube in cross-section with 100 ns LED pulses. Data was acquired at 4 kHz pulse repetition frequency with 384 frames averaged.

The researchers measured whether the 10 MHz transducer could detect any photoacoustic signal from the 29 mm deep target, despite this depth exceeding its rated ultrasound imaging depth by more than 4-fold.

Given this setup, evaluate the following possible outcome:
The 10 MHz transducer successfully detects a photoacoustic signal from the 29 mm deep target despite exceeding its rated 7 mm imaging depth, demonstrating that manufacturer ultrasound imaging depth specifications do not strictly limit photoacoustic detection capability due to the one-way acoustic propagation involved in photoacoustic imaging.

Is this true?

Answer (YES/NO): YES